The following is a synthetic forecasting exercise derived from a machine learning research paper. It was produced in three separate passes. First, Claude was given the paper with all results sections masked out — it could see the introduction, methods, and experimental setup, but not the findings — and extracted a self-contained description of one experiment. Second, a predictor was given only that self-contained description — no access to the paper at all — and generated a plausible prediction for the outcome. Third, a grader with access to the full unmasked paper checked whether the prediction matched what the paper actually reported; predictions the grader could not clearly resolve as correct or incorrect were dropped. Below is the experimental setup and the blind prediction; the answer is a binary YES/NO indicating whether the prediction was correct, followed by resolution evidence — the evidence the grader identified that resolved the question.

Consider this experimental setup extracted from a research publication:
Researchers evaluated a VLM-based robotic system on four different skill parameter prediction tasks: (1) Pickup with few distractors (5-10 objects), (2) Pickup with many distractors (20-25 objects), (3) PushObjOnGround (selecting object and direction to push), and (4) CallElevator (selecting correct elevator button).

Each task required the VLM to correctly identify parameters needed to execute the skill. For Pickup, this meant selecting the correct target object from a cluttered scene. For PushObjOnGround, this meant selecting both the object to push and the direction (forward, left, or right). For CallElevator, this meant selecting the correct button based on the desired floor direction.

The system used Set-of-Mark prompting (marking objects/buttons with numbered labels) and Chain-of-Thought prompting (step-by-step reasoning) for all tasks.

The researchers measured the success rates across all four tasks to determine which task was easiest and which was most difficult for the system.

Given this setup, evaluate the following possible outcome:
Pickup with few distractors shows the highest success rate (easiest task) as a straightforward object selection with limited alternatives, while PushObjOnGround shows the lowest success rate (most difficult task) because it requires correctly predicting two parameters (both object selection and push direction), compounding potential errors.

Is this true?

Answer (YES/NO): NO